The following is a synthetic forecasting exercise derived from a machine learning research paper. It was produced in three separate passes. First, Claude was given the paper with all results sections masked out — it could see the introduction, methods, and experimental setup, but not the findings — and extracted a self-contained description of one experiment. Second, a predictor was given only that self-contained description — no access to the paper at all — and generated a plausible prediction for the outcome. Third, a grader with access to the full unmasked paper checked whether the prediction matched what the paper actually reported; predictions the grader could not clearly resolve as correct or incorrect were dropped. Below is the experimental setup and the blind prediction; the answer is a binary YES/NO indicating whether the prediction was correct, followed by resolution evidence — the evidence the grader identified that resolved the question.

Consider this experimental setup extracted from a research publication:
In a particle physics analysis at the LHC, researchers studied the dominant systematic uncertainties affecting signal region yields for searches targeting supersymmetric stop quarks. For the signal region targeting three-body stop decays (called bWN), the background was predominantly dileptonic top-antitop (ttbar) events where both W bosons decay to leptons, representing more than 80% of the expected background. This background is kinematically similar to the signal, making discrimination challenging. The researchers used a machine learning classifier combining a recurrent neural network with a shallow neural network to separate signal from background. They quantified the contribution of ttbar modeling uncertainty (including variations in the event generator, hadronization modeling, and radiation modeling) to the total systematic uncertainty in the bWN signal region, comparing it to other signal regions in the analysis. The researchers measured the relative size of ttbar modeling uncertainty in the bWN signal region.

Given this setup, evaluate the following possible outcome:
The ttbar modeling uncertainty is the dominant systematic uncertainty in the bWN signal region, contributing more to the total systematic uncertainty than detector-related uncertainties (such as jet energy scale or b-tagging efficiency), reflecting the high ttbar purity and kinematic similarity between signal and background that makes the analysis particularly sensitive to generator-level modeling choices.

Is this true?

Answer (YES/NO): YES